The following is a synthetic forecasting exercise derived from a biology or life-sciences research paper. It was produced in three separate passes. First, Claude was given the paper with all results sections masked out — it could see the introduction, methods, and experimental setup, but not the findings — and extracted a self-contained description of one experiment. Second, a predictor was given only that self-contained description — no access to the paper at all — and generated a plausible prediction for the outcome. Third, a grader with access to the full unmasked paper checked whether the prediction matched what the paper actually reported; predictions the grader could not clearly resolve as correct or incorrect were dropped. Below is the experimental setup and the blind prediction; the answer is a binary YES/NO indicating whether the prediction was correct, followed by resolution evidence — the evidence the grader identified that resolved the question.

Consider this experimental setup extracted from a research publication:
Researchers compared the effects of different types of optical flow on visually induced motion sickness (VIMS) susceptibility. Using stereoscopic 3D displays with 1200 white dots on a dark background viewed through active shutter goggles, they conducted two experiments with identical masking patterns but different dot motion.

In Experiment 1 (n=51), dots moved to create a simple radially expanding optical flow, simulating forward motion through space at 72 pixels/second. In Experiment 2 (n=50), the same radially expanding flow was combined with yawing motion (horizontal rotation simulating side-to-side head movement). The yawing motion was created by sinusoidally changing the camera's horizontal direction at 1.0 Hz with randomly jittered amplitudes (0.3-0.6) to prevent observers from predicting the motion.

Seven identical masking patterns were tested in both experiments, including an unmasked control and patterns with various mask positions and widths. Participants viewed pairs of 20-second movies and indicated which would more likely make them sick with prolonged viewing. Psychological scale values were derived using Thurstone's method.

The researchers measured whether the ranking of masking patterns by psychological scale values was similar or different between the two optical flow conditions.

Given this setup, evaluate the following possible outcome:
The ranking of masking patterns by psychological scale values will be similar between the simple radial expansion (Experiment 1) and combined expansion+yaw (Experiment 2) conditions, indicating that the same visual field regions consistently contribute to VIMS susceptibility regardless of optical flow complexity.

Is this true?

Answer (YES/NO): YES